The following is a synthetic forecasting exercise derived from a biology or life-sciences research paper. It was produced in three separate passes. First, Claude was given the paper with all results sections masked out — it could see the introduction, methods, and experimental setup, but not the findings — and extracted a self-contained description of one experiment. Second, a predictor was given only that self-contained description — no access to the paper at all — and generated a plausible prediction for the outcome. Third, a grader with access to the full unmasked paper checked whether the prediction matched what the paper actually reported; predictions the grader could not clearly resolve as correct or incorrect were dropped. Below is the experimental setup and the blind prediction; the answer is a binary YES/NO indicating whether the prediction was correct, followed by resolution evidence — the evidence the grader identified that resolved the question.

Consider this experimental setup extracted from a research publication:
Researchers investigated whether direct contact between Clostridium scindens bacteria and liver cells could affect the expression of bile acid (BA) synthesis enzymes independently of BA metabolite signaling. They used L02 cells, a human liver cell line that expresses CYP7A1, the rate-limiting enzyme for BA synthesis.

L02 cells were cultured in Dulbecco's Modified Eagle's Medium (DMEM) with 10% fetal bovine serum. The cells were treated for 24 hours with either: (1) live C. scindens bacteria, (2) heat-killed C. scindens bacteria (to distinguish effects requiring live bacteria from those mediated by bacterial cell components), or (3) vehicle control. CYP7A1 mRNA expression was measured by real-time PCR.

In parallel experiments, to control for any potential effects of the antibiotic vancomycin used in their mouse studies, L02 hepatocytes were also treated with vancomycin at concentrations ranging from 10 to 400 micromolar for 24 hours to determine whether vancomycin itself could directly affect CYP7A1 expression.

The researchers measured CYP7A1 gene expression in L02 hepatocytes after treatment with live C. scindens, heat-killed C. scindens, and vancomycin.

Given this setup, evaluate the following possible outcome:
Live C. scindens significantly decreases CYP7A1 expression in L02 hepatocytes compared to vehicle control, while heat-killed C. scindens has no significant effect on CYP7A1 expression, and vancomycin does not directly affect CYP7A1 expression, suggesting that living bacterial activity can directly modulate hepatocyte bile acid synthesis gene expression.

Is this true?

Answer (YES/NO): NO